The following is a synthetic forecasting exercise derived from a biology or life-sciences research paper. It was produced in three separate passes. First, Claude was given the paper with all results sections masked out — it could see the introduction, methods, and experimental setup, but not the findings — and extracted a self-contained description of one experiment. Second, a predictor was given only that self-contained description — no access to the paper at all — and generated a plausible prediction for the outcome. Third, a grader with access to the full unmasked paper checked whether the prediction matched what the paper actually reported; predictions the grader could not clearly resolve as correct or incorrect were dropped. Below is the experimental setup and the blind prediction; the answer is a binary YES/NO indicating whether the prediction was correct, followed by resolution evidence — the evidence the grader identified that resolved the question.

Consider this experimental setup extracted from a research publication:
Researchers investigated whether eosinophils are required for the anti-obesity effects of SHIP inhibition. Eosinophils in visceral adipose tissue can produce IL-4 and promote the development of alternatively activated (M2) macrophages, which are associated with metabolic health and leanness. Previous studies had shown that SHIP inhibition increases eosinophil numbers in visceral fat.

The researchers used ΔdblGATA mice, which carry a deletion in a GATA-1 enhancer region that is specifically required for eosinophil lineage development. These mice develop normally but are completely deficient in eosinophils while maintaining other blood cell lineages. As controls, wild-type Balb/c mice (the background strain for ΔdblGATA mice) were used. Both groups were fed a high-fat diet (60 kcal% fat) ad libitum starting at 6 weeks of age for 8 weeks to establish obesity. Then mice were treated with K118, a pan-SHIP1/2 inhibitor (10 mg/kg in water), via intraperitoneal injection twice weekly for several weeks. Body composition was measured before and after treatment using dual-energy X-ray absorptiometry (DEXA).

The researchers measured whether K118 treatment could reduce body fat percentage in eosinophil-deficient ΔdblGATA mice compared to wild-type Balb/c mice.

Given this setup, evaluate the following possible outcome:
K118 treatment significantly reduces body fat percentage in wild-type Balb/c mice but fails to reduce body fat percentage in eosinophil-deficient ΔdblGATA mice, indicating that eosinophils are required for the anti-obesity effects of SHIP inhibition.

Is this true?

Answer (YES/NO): YES